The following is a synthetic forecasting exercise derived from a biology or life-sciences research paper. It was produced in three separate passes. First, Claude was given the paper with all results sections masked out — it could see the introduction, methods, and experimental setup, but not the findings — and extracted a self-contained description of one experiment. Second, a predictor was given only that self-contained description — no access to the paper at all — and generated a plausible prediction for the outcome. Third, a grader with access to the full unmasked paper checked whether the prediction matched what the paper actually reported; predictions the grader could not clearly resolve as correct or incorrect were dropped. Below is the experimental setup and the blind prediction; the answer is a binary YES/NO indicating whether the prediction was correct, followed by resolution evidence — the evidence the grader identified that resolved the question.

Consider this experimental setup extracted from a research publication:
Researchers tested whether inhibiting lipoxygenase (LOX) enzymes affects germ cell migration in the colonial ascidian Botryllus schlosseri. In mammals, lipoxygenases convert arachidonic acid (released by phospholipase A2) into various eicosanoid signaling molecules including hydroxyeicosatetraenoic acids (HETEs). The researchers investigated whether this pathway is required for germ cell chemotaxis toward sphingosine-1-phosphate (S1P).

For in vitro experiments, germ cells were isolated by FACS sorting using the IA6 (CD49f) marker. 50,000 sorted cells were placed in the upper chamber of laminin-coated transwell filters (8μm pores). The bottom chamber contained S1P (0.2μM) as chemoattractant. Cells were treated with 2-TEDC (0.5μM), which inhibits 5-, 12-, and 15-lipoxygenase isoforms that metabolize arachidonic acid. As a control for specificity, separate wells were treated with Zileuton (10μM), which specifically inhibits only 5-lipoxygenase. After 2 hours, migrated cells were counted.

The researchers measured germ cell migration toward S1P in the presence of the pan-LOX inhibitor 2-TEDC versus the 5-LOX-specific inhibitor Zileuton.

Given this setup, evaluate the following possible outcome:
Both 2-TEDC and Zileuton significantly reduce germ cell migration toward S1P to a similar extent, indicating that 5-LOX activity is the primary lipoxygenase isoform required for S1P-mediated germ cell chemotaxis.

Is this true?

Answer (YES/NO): NO